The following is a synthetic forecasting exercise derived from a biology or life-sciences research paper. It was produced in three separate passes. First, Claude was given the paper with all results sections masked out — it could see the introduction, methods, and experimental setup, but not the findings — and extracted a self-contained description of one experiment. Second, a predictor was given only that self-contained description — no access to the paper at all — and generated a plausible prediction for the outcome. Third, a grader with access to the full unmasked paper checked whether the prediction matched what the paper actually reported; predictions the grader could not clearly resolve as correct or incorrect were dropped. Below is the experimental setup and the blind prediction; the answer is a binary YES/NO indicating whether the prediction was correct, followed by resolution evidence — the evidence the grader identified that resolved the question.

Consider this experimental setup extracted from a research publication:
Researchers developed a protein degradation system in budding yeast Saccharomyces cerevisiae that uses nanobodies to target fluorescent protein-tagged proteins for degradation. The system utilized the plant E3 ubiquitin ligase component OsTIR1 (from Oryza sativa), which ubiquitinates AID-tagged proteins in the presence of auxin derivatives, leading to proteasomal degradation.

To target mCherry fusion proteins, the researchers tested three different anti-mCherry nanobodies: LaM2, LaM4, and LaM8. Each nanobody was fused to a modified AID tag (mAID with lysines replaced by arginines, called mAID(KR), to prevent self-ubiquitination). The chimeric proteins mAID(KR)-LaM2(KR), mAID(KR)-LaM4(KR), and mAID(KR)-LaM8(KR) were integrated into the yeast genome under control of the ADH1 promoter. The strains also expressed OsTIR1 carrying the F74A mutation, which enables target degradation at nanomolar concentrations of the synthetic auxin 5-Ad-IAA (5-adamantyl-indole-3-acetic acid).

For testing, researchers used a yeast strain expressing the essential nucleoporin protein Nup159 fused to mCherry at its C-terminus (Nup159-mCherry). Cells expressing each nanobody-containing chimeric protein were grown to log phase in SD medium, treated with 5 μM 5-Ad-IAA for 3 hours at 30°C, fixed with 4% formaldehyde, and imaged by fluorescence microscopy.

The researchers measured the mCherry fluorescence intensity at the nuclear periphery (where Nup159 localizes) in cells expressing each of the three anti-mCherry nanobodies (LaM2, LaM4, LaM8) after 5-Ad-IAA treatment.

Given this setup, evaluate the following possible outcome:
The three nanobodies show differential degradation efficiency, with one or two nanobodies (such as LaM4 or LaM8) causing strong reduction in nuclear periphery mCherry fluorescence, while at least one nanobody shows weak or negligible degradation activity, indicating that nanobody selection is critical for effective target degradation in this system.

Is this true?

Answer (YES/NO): NO